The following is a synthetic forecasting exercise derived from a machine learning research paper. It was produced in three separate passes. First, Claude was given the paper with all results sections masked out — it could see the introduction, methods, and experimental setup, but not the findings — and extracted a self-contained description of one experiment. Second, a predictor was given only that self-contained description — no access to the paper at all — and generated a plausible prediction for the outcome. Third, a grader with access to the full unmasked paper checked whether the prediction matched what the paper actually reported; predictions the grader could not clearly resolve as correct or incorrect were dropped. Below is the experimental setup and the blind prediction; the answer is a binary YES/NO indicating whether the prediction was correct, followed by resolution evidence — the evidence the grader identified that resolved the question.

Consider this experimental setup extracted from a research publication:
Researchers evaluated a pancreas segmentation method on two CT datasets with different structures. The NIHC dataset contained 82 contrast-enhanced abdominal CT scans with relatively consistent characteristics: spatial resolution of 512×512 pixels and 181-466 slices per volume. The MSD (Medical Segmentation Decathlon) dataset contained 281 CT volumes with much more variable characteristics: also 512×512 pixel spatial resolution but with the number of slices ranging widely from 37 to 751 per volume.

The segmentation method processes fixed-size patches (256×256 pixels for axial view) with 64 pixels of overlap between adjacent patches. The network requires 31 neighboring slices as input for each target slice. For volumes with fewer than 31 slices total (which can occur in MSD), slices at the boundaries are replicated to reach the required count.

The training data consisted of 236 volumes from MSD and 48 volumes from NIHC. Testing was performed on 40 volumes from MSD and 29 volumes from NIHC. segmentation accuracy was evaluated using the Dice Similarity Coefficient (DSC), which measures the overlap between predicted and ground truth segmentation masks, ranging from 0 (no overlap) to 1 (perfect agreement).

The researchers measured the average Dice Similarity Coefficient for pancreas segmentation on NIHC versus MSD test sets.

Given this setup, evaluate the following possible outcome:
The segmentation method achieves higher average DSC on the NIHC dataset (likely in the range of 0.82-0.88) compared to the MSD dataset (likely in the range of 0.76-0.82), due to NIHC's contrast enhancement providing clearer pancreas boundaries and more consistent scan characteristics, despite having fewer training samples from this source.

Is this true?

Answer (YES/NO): NO